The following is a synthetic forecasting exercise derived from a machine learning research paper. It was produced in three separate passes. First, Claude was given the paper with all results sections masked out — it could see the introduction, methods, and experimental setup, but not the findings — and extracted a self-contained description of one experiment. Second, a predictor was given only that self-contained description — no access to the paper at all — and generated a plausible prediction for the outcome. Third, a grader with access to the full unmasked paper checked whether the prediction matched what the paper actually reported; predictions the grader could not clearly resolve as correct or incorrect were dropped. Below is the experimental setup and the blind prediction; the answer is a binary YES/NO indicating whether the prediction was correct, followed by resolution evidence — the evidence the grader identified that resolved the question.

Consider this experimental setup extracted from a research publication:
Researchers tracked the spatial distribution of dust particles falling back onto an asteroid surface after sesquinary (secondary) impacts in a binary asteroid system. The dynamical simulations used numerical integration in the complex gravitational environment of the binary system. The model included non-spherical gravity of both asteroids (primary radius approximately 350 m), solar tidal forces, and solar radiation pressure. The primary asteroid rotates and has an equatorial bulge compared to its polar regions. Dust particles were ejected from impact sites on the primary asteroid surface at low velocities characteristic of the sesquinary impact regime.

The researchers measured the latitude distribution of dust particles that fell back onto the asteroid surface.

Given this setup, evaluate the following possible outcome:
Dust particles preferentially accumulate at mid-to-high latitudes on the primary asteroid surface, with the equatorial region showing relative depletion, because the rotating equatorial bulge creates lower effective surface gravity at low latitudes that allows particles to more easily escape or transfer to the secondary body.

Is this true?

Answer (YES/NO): NO